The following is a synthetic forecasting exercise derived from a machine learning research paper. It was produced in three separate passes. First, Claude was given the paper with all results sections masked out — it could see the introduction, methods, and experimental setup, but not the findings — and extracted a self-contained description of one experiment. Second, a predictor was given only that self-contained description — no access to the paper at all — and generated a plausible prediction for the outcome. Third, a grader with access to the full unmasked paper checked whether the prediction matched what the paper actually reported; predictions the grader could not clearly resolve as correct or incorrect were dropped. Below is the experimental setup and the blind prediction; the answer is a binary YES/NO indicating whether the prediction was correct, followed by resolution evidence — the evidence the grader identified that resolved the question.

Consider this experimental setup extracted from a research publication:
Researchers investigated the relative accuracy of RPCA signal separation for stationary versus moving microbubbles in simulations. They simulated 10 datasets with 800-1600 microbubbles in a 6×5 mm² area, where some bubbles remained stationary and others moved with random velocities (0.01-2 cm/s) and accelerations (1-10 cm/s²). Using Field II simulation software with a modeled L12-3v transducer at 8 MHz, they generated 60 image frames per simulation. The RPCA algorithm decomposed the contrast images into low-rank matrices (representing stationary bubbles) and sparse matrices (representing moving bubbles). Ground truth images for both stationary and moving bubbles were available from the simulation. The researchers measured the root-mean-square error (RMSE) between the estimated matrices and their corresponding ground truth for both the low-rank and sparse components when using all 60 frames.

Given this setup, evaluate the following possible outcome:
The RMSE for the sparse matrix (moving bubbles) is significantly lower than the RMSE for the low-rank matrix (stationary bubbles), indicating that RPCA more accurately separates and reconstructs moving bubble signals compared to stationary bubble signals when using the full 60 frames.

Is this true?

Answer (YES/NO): NO